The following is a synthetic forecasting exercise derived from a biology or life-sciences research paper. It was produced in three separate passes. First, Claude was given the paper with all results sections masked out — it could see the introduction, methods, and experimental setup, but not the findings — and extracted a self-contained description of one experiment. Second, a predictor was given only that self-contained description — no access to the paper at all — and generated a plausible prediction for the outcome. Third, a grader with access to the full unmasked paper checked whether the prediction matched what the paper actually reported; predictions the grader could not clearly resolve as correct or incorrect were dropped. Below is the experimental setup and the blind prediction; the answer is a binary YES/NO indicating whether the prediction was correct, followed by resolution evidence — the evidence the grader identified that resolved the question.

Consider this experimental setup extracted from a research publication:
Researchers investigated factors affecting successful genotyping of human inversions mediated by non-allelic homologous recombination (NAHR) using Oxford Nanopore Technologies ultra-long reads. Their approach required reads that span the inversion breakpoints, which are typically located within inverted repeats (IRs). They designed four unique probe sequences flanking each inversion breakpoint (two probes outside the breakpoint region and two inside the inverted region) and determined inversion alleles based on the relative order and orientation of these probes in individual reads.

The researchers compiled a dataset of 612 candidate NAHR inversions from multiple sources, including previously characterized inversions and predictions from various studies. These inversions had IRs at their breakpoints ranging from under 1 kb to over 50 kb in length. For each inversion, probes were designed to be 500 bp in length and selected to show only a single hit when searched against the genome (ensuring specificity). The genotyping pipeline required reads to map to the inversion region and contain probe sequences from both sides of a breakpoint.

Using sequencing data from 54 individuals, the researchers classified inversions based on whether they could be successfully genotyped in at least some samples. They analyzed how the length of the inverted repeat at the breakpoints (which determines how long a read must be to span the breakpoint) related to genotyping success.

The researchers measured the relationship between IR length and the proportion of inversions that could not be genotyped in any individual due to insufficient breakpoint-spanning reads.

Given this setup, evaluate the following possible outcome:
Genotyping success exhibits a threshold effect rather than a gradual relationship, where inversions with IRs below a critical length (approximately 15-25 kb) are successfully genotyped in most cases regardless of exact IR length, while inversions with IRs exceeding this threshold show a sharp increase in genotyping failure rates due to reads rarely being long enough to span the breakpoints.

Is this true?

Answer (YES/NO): NO